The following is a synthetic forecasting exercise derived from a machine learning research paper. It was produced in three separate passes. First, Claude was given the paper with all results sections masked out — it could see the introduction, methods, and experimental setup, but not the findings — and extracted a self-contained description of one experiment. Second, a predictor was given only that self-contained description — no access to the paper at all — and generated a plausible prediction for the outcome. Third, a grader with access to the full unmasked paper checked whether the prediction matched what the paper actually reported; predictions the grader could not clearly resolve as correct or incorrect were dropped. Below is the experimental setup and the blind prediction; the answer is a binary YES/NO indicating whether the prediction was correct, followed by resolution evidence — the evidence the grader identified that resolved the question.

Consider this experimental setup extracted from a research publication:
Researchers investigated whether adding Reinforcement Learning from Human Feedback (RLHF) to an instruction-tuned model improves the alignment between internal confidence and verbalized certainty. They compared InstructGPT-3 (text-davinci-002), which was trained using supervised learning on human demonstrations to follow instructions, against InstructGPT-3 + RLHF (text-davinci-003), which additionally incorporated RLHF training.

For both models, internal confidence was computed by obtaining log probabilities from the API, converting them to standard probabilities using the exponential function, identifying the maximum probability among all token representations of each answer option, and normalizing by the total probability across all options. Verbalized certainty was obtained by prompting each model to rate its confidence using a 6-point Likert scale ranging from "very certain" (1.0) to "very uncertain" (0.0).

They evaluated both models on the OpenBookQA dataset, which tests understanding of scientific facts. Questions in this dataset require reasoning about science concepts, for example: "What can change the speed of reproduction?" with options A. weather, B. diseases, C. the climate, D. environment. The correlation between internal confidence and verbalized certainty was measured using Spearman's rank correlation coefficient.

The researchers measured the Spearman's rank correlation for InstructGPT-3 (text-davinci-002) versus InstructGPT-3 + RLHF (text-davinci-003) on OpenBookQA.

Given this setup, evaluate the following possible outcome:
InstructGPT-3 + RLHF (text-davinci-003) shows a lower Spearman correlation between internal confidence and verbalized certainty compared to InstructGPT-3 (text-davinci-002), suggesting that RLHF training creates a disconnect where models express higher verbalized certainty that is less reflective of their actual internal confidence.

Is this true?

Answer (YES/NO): NO